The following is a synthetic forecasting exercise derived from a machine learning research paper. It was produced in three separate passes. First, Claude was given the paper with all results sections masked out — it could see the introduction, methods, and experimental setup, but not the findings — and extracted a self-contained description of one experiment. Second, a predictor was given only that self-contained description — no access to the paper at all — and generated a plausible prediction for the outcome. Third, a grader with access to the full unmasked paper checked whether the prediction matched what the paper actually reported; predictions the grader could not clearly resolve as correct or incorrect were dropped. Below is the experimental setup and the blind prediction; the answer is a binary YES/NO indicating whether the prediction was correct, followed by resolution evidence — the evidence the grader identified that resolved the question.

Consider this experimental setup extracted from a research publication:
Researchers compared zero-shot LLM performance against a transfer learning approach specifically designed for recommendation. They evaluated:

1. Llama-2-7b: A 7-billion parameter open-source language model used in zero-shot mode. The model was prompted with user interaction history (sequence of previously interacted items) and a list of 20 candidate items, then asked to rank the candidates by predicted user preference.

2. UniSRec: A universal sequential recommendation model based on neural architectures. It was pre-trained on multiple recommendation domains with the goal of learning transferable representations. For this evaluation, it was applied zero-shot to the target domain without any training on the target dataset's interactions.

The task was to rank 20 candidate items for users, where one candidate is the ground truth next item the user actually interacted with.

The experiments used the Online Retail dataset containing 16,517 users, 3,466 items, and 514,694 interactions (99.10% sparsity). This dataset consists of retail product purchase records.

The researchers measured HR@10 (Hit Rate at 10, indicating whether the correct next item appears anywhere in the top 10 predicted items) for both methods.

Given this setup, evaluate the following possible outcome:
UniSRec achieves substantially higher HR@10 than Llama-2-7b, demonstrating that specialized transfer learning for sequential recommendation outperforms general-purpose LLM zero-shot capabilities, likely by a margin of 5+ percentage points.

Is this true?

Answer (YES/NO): YES